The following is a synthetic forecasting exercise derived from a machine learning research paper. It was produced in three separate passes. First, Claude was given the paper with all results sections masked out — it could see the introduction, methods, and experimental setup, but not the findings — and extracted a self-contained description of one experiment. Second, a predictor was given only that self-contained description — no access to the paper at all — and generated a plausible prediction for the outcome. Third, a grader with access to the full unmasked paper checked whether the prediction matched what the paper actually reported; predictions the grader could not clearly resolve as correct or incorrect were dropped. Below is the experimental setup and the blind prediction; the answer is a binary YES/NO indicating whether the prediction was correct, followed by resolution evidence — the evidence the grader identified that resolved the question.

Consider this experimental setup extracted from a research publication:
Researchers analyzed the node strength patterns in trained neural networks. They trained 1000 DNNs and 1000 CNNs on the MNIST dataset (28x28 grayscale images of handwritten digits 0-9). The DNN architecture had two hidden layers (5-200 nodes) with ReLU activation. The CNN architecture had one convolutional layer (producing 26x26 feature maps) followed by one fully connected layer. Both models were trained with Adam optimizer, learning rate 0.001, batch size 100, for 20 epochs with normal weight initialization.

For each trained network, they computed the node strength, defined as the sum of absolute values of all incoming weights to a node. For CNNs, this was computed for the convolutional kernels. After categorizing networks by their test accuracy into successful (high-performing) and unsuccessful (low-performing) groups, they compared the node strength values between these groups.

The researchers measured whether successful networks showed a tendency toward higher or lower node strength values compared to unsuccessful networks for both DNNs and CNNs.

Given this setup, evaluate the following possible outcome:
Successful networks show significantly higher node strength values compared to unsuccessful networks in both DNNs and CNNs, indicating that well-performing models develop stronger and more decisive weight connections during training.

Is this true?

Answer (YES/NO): YES